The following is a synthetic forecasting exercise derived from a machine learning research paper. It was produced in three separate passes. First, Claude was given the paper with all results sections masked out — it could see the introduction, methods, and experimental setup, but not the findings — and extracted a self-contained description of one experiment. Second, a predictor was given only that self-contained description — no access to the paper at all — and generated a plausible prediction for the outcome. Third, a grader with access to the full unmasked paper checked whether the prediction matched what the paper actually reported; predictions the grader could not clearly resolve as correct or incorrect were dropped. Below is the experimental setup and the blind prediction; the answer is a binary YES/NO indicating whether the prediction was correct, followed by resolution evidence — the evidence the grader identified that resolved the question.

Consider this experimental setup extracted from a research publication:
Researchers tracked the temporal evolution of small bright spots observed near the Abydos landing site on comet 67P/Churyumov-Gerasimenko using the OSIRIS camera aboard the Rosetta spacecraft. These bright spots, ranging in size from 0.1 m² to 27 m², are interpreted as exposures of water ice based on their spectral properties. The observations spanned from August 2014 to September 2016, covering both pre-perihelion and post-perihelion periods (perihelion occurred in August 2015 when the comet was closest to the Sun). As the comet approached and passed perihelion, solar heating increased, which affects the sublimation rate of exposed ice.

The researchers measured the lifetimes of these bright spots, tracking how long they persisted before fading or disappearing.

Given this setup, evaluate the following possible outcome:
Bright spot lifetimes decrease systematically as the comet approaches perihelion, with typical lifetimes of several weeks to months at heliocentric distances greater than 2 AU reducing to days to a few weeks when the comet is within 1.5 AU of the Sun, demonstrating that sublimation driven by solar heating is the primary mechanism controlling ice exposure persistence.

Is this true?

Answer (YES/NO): NO